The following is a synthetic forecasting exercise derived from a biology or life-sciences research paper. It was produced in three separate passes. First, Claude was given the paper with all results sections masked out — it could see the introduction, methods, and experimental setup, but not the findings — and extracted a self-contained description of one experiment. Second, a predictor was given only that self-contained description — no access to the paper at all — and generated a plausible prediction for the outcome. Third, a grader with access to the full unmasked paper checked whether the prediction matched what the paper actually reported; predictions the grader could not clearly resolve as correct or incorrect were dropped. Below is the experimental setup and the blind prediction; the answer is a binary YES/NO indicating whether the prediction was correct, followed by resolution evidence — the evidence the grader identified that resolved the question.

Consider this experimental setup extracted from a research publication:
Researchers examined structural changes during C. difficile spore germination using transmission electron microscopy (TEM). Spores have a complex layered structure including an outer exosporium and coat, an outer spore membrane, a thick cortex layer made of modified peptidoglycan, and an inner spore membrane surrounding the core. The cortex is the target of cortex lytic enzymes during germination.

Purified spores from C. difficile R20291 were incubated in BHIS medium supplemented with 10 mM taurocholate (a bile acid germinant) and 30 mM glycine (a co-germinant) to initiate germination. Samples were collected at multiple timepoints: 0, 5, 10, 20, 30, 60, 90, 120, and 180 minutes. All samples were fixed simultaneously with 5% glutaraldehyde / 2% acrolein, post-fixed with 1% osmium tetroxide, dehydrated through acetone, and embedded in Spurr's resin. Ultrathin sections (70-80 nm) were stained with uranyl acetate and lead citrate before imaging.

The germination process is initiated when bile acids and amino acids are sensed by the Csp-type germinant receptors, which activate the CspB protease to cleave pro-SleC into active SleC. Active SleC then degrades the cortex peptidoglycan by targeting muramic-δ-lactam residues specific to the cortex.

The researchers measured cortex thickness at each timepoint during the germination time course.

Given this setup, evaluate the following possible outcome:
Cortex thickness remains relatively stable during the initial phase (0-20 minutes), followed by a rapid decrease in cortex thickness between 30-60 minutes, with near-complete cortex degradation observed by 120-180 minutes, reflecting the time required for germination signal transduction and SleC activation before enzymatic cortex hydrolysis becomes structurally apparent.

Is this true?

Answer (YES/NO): NO